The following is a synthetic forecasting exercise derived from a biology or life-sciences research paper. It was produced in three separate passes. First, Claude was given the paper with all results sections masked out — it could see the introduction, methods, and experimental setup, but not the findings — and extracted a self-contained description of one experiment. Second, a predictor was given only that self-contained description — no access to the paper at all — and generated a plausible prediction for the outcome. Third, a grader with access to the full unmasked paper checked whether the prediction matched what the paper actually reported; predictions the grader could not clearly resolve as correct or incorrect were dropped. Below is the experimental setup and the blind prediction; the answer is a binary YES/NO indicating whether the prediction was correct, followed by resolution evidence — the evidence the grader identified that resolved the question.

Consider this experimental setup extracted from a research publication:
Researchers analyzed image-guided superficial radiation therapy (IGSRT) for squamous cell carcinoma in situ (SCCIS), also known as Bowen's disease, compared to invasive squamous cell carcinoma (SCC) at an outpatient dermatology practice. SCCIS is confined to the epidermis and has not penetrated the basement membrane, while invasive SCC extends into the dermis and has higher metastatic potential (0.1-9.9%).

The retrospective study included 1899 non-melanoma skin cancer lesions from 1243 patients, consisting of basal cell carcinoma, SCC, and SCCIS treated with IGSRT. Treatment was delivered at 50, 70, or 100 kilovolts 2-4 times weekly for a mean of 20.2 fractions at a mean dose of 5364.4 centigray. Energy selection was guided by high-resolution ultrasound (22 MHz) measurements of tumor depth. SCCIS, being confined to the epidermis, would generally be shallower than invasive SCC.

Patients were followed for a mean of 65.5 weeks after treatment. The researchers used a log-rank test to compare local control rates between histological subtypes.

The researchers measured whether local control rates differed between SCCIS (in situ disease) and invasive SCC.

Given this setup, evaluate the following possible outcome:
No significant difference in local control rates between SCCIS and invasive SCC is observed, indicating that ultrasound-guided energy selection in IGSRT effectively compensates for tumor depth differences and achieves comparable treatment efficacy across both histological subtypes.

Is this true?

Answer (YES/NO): YES